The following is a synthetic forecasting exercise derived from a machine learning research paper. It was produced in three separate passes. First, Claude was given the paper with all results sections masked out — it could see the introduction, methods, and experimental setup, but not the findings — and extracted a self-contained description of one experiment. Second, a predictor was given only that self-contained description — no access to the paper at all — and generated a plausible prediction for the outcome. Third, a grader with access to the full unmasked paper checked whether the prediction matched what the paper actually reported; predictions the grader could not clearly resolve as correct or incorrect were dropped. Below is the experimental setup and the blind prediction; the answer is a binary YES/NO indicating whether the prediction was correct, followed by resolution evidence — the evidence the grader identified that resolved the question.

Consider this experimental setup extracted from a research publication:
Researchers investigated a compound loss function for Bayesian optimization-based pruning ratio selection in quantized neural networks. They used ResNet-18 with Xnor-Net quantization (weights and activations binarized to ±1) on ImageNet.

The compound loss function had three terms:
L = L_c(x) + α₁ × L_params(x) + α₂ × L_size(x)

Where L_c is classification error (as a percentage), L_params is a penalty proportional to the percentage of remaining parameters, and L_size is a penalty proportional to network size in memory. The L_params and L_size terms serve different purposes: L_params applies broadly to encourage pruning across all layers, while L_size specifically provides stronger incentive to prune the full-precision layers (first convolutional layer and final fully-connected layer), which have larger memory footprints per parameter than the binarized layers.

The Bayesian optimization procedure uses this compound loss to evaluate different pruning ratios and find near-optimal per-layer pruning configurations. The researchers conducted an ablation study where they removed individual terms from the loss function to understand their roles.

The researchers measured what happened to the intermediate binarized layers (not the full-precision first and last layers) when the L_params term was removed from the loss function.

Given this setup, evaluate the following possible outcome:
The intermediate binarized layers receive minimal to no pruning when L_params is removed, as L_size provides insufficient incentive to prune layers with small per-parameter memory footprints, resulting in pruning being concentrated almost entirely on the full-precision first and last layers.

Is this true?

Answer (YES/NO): YES